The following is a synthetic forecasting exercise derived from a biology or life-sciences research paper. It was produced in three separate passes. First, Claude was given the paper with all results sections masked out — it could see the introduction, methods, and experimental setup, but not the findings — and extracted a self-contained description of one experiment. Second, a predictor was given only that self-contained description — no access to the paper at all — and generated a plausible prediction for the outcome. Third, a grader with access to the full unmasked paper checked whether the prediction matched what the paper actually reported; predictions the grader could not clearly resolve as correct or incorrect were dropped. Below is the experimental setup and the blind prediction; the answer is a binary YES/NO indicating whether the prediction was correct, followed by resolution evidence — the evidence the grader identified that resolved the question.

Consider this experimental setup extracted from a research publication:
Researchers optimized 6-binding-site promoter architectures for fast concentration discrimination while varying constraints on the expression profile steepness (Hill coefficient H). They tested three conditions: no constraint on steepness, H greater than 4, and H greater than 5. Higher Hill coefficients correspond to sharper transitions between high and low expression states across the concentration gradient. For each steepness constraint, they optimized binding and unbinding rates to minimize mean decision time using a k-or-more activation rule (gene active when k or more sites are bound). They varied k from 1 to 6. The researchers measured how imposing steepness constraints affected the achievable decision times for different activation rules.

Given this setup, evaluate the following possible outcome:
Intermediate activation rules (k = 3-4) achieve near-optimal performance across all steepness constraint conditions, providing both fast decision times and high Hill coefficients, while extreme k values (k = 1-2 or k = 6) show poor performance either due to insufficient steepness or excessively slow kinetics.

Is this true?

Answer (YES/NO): NO